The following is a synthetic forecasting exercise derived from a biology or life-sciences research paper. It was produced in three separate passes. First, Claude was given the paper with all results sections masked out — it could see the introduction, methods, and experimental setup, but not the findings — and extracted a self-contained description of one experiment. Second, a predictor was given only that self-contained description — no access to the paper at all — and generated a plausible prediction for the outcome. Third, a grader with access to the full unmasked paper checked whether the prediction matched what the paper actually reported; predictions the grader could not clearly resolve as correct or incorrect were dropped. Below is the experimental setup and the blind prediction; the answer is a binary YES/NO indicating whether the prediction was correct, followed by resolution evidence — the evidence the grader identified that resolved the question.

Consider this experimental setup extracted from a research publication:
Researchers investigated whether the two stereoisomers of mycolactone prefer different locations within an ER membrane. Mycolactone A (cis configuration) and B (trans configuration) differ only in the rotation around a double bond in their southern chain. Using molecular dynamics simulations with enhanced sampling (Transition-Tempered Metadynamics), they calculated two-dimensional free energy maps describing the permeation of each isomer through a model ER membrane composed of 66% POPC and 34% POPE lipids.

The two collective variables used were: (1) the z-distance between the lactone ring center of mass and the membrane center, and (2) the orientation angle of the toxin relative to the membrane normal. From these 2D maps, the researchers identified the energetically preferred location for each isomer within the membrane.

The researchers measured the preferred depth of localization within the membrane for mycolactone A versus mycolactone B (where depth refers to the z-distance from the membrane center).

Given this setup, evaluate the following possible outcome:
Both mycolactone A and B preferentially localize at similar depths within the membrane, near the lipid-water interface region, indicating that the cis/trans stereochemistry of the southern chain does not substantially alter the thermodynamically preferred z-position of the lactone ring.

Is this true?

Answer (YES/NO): YES